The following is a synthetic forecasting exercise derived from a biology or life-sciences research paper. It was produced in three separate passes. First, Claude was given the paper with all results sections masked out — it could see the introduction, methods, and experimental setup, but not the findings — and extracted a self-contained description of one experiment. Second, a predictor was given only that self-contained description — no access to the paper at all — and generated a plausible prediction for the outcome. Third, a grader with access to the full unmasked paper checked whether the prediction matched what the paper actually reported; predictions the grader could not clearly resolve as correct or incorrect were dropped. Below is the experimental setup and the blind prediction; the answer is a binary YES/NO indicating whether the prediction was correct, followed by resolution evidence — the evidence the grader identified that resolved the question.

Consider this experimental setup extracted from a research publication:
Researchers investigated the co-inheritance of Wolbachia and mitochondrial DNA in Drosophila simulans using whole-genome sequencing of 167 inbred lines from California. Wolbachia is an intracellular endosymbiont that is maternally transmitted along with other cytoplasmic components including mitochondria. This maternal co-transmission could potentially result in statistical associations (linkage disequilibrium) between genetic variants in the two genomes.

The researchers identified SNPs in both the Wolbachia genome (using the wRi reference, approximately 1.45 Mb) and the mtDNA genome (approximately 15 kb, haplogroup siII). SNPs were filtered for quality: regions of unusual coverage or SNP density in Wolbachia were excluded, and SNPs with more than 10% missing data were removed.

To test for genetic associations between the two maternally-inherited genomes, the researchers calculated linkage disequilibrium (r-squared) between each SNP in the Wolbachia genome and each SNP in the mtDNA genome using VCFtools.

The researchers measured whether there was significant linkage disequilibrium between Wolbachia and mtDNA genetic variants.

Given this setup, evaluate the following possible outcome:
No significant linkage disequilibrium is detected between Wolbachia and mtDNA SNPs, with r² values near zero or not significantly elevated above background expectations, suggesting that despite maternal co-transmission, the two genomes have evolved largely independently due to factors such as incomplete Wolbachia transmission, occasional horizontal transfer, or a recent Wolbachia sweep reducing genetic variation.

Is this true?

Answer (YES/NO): YES